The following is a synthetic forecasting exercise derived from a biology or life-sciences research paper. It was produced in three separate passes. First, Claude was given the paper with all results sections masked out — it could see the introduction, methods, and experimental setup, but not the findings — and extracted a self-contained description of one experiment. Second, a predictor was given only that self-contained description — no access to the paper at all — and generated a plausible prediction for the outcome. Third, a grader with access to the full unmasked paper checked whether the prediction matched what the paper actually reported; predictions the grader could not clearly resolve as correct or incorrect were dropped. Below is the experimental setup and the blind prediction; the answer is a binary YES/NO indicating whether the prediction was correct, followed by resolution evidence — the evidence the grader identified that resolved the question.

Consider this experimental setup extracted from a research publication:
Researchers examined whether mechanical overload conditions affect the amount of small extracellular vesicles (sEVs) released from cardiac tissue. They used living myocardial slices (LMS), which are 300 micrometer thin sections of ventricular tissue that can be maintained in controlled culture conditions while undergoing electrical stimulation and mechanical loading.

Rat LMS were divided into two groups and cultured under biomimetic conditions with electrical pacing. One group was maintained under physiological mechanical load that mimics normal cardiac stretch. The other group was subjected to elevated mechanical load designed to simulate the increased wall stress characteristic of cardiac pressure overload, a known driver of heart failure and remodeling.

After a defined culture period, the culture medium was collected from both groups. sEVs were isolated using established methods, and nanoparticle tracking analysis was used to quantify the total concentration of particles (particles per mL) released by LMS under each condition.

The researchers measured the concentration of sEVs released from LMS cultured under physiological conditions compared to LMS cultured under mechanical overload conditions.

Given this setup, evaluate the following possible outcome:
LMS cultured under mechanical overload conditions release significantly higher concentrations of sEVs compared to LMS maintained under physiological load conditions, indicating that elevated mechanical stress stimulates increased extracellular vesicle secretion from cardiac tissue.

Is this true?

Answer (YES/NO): NO